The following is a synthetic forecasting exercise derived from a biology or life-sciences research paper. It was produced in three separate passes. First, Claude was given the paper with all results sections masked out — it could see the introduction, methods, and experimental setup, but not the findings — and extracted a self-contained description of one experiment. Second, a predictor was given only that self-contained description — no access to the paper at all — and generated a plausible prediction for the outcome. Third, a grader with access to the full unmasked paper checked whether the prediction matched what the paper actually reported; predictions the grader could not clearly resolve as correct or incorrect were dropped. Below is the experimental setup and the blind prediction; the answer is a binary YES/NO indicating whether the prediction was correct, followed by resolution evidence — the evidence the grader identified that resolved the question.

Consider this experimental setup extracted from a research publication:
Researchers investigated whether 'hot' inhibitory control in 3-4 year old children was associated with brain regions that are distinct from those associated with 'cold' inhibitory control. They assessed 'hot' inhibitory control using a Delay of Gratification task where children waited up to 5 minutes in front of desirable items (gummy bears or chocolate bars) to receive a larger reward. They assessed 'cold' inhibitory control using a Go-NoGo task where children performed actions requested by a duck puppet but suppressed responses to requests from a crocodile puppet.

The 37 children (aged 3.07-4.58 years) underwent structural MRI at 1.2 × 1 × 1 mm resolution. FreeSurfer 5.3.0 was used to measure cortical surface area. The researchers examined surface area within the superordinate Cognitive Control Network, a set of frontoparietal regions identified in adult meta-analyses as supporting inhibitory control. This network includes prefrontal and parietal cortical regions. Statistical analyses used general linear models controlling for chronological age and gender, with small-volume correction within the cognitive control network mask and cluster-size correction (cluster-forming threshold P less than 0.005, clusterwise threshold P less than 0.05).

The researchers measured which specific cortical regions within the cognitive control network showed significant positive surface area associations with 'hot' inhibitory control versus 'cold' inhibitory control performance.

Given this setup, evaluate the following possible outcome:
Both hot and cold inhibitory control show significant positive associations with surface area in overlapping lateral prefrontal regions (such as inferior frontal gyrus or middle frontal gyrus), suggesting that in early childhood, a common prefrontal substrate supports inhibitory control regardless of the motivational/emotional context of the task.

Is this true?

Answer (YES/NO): NO